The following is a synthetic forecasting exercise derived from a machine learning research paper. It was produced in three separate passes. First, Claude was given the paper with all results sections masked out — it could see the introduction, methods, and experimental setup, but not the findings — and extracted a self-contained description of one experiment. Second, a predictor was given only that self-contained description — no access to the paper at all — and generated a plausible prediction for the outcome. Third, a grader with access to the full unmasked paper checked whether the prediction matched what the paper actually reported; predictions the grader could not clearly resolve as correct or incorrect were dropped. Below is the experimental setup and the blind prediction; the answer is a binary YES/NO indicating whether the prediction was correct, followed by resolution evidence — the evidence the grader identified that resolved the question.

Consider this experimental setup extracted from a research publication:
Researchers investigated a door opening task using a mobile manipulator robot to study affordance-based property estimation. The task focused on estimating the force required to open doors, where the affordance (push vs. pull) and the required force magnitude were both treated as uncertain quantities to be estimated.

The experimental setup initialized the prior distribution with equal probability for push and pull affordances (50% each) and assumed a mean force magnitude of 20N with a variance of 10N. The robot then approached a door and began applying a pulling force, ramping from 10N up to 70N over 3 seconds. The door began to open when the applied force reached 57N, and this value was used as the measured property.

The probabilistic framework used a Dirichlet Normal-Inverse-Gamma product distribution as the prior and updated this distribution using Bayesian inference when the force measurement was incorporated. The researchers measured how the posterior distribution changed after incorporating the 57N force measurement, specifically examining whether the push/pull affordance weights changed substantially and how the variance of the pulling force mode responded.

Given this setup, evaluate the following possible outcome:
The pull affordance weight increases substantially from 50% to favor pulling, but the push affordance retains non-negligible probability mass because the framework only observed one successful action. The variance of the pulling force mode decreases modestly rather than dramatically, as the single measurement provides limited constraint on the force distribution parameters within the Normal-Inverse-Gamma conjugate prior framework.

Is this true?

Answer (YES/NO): NO